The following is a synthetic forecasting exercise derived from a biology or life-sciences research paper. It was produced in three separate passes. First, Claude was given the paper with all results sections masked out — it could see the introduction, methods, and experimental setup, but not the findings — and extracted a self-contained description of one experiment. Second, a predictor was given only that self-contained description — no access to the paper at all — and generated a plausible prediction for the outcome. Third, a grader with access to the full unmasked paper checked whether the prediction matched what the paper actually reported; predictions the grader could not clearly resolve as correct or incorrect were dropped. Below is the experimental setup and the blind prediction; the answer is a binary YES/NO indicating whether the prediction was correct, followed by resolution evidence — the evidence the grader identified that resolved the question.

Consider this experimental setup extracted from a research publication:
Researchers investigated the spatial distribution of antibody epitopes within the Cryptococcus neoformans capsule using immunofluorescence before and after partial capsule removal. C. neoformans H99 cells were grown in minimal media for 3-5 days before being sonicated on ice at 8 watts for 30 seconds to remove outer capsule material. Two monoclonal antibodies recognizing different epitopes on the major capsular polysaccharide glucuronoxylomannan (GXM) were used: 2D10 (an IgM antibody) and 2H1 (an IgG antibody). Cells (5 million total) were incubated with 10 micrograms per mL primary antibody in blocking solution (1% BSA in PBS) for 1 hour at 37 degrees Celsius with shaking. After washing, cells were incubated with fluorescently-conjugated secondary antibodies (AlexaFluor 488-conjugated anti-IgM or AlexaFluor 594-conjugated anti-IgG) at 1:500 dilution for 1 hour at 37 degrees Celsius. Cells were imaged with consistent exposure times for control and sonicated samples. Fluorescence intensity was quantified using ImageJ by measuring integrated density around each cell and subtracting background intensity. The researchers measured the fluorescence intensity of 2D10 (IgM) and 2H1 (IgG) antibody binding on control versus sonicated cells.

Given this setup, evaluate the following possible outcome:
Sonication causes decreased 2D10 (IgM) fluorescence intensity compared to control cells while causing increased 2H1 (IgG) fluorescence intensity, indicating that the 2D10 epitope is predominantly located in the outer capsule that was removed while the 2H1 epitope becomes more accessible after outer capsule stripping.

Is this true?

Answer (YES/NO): NO